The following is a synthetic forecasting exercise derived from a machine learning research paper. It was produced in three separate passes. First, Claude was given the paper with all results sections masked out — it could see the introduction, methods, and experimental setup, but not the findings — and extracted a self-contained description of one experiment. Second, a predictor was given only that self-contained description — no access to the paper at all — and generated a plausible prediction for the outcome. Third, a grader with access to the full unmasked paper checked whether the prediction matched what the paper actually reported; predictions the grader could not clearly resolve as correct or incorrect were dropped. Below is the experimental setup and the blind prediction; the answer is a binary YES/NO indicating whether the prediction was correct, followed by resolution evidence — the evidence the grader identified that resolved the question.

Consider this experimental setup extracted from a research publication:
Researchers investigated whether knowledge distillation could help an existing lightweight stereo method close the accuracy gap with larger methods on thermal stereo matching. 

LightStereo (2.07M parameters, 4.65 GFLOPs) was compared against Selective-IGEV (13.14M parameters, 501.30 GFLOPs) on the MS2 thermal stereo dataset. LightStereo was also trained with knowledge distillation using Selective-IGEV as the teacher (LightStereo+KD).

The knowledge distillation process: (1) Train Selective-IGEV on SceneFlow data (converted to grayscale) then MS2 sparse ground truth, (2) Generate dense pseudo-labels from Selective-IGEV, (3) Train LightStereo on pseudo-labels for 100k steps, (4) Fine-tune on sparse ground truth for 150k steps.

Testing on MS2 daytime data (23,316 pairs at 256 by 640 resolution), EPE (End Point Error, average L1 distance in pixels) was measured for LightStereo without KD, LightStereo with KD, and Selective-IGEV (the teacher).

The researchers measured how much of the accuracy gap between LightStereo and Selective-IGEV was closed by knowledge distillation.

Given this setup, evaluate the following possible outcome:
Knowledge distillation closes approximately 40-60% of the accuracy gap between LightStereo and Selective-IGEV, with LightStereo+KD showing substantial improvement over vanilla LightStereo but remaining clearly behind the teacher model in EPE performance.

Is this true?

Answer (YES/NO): NO